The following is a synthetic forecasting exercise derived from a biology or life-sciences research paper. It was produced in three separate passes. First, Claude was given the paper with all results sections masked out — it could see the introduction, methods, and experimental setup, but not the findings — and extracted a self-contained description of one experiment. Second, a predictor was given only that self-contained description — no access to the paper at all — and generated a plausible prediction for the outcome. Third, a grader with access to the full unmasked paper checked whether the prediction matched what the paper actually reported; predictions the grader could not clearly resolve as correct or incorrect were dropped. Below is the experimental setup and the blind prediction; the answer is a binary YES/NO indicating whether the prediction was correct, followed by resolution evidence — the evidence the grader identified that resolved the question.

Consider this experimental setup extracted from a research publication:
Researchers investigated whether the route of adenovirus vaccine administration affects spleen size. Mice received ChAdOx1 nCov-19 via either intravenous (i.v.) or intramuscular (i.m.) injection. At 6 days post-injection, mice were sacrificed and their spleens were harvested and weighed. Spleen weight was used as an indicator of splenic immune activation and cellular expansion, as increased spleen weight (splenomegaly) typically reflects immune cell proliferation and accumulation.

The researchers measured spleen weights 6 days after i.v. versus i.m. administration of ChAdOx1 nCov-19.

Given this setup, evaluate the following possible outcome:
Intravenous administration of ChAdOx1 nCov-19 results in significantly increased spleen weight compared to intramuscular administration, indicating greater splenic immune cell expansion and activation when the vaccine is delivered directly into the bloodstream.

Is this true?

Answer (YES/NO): YES